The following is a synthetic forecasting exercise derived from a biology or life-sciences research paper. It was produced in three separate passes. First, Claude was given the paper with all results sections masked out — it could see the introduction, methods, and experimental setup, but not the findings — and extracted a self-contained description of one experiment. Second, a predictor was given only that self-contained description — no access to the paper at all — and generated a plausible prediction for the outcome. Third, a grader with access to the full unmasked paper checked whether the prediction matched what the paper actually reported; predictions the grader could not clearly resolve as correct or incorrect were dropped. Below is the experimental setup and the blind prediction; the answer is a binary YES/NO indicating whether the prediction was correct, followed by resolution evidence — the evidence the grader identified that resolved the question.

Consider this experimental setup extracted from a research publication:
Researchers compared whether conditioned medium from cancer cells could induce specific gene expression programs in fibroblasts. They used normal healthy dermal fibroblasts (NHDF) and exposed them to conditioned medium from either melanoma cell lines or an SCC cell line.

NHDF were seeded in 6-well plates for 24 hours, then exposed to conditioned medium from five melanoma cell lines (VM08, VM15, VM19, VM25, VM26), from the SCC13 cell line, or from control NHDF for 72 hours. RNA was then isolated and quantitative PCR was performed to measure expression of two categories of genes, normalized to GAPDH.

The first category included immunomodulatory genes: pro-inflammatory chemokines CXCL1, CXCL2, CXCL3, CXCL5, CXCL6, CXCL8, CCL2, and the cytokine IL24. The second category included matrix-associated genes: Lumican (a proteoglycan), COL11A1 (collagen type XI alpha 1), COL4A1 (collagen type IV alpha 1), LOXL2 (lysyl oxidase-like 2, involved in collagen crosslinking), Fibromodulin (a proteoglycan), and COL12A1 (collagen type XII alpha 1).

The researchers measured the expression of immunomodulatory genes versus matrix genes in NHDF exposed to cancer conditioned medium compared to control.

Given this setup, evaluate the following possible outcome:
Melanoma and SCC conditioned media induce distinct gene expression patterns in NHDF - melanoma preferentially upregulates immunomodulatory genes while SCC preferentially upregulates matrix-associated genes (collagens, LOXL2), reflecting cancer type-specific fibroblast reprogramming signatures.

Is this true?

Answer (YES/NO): NO